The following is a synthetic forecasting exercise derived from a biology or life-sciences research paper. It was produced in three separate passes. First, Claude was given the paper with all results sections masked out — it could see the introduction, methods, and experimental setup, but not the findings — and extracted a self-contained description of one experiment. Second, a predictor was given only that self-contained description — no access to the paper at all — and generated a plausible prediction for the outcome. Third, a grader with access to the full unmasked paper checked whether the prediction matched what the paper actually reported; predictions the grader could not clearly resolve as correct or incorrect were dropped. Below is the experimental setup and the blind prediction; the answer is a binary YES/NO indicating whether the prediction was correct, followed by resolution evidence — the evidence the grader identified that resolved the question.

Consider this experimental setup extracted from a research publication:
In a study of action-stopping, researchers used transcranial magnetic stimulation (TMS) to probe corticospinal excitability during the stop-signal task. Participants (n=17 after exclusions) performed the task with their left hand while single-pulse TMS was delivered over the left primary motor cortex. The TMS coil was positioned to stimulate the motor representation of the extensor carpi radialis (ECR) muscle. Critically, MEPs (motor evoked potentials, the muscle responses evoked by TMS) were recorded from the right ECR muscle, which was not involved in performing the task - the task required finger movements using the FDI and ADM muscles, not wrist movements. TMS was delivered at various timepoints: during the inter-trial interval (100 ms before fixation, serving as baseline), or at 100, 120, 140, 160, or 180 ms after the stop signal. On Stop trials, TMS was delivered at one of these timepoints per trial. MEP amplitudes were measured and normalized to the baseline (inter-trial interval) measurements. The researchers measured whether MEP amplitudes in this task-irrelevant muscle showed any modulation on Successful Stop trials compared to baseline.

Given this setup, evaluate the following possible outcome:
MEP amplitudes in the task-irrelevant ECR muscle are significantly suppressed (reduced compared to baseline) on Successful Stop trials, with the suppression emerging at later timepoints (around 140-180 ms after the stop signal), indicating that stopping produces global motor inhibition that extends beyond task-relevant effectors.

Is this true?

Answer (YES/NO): YES